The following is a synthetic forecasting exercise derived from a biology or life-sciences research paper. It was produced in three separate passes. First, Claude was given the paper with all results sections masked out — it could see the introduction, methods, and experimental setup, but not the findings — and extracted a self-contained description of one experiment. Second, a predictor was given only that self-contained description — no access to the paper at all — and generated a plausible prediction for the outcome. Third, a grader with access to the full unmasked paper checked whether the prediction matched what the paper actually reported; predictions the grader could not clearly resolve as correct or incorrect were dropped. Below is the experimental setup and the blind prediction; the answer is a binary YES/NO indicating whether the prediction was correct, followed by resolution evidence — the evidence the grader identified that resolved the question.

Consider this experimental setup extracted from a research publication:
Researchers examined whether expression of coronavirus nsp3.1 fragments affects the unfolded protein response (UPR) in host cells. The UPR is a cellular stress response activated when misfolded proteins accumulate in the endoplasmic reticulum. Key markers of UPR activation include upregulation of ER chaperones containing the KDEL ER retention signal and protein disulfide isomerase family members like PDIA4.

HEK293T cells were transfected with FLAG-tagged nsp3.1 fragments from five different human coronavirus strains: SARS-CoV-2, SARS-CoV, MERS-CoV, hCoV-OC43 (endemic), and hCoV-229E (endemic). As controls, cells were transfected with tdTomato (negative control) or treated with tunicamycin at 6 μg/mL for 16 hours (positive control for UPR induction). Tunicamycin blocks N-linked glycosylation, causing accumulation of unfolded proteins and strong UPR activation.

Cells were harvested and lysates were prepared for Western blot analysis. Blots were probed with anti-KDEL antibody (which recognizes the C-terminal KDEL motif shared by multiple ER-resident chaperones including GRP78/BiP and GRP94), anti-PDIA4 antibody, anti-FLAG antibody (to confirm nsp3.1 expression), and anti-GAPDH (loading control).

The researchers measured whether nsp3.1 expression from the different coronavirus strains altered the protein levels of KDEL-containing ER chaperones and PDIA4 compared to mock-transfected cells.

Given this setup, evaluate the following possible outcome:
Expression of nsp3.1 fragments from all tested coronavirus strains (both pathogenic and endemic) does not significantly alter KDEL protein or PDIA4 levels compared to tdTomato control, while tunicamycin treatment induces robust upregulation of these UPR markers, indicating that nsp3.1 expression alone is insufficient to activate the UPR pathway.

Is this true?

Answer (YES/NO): NO